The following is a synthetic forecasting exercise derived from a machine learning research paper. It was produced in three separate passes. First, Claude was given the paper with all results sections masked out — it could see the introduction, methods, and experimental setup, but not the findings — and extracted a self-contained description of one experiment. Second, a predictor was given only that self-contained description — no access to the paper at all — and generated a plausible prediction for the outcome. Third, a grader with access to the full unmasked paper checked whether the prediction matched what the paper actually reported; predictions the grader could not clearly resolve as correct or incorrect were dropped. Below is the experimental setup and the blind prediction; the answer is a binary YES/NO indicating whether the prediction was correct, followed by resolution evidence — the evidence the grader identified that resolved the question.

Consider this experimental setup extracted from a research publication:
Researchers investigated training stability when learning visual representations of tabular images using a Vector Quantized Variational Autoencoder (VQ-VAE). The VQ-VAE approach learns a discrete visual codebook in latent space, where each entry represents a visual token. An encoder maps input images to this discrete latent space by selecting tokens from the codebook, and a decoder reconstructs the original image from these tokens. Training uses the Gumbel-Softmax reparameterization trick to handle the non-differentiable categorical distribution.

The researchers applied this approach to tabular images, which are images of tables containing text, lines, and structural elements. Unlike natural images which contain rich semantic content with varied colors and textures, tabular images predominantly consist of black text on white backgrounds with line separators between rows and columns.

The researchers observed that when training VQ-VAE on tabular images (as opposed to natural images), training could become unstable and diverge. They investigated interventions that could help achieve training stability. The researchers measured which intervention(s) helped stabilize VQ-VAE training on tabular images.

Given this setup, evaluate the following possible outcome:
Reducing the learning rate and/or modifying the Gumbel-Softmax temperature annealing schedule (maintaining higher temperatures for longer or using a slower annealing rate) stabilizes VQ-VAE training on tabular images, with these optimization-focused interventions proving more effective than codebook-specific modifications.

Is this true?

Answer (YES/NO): NO